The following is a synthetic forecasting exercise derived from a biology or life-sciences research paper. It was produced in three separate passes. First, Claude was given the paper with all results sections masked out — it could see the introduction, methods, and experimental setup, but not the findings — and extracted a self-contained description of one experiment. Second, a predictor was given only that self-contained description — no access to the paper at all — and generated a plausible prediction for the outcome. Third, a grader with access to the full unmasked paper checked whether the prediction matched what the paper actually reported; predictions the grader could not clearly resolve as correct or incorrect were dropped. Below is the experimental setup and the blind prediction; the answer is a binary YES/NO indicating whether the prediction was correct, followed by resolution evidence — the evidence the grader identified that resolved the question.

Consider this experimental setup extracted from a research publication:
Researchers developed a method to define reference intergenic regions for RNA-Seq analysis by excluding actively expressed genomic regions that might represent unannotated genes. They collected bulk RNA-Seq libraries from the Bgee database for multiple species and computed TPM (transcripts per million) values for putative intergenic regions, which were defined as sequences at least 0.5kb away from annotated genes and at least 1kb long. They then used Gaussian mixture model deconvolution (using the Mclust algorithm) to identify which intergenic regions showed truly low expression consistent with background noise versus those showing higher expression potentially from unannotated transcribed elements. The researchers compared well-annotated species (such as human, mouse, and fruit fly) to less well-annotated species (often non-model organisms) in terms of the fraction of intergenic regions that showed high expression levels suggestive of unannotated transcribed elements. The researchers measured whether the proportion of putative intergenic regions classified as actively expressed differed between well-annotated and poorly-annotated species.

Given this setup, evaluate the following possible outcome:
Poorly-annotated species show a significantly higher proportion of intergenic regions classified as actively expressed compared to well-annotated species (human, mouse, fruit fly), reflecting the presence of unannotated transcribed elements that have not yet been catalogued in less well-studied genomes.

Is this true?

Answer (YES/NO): YES